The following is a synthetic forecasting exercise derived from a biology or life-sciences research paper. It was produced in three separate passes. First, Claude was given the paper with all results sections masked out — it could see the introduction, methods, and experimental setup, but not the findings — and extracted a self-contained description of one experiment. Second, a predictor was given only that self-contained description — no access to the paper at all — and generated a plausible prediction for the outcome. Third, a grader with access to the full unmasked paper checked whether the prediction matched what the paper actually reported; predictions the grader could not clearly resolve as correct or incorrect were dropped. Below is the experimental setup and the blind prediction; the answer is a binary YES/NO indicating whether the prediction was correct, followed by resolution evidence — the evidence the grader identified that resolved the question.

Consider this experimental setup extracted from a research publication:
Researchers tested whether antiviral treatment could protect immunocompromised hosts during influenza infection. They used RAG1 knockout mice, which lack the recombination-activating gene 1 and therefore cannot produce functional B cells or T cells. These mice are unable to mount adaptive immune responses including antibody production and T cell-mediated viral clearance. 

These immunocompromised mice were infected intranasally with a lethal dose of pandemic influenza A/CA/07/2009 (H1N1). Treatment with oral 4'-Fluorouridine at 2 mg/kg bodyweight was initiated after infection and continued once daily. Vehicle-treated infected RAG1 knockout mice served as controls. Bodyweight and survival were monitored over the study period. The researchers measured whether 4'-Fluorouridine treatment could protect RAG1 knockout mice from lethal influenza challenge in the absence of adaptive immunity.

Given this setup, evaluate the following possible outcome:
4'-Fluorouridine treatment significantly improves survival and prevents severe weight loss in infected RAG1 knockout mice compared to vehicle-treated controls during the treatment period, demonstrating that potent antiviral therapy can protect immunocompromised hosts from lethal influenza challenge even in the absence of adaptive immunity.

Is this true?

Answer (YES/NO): YES